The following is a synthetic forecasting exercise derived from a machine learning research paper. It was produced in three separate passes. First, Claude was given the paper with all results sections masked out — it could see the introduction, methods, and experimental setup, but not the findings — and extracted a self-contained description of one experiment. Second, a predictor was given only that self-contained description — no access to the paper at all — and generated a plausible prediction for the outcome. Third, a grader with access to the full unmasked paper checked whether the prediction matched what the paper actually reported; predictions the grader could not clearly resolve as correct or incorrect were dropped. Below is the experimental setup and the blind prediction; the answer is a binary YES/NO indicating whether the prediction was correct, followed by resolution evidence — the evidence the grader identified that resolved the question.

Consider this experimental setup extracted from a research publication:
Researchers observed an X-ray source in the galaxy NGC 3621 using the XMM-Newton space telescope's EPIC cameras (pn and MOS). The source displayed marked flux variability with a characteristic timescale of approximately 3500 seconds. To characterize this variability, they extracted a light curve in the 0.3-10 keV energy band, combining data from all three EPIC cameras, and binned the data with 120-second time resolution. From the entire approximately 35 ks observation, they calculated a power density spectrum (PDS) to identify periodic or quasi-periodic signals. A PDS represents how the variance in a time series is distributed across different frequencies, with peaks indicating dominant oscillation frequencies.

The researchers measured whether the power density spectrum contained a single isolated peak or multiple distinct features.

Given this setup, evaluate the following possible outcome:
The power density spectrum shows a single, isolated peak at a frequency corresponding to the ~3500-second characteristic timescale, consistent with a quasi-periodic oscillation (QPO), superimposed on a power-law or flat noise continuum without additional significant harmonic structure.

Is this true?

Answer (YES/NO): NO